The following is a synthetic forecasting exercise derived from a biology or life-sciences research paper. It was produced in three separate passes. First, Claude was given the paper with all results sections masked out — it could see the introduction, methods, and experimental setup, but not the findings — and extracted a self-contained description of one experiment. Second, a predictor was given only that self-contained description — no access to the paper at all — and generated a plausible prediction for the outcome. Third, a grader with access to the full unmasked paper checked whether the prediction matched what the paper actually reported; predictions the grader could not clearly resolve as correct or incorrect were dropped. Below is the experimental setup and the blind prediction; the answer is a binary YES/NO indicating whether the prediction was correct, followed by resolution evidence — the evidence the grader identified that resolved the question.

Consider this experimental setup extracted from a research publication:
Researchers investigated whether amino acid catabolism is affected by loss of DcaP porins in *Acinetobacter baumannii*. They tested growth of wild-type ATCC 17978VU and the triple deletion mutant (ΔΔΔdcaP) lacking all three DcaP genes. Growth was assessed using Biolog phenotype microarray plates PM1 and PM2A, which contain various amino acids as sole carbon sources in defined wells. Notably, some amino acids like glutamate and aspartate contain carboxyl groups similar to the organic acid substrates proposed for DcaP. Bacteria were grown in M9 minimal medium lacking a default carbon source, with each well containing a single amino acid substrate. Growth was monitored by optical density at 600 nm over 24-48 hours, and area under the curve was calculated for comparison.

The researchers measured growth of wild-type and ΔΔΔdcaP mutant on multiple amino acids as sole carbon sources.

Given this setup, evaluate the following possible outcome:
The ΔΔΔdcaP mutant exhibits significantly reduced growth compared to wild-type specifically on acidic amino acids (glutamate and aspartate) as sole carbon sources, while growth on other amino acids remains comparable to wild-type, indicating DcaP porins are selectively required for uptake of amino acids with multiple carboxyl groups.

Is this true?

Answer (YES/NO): NO